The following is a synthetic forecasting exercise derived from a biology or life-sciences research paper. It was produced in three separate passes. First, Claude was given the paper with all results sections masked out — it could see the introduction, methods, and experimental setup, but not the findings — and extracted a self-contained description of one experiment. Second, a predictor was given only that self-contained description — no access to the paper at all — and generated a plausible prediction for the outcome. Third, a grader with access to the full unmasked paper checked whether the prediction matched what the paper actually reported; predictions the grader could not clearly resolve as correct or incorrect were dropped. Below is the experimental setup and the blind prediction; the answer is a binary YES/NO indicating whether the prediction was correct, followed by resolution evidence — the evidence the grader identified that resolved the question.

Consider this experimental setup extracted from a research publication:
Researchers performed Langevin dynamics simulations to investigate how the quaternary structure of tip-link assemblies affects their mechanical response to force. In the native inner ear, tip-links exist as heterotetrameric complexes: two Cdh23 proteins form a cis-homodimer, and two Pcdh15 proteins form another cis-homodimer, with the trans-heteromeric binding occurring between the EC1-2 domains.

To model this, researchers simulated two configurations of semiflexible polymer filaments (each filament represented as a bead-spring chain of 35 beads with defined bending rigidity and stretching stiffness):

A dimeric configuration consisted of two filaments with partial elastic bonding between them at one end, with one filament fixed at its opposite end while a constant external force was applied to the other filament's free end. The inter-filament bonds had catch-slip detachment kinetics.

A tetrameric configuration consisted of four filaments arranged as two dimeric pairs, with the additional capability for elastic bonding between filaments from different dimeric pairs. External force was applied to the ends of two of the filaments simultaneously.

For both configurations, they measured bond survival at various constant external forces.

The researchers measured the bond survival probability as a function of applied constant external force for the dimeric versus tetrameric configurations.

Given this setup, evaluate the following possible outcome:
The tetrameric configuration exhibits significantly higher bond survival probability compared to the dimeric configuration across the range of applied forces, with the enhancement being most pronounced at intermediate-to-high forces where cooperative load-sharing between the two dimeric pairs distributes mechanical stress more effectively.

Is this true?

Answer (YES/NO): NO